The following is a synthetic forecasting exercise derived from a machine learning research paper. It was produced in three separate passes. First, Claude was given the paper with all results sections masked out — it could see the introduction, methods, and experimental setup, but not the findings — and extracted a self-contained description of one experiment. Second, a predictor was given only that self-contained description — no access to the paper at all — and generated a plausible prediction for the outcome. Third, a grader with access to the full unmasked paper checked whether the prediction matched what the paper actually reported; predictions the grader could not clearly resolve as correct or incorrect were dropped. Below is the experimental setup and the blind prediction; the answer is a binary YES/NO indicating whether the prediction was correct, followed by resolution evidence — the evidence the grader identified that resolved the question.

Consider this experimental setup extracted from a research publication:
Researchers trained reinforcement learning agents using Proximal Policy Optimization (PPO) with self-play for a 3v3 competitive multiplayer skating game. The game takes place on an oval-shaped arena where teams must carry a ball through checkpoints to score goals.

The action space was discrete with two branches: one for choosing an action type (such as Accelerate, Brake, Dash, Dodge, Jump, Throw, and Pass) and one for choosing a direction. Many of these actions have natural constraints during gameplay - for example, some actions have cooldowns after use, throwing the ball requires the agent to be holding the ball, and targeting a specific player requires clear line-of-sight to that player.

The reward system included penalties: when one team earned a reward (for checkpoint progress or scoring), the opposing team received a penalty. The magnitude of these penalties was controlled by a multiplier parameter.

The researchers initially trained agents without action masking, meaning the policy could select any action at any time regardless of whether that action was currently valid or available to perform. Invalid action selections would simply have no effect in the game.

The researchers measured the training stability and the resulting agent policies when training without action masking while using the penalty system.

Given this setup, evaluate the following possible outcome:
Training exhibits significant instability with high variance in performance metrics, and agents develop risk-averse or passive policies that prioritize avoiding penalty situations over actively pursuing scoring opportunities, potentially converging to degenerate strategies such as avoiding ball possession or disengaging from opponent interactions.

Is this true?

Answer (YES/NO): YES